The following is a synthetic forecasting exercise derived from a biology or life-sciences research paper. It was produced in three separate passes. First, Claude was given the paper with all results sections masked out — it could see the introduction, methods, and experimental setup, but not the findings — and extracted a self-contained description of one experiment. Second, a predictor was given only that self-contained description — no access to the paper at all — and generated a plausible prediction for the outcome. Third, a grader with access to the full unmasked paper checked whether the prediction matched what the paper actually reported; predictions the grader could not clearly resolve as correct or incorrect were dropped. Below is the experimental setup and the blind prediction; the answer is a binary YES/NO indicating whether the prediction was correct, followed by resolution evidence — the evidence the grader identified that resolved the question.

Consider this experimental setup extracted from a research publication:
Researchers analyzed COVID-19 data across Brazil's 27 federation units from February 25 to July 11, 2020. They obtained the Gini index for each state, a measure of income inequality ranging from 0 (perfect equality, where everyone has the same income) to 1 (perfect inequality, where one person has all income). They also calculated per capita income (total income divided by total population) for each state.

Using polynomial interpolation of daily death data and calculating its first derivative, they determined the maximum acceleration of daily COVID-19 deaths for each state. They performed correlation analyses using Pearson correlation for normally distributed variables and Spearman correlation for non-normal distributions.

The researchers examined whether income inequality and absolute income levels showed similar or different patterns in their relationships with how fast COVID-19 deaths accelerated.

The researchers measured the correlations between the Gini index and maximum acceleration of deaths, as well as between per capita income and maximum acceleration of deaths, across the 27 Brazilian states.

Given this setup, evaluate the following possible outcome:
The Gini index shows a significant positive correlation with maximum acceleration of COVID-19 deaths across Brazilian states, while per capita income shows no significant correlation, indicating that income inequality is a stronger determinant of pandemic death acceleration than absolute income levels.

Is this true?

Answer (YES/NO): YES